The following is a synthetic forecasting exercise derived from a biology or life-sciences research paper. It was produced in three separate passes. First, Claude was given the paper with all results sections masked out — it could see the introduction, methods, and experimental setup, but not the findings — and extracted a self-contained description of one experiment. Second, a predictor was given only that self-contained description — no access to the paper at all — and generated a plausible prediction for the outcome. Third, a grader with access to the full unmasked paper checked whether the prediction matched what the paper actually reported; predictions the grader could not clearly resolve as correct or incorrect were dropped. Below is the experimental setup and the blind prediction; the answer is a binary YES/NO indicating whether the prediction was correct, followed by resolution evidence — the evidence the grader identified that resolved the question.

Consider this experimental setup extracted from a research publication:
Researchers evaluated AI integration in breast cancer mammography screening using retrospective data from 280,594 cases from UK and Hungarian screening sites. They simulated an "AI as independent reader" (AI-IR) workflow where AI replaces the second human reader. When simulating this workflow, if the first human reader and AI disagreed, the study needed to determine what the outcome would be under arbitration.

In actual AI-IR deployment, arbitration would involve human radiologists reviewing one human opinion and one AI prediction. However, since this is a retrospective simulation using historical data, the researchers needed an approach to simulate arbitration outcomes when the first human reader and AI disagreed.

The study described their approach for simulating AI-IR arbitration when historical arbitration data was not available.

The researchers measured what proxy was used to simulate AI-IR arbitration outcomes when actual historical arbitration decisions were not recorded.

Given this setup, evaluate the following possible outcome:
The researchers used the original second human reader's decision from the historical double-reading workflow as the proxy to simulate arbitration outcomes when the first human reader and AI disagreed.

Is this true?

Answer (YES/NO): YES